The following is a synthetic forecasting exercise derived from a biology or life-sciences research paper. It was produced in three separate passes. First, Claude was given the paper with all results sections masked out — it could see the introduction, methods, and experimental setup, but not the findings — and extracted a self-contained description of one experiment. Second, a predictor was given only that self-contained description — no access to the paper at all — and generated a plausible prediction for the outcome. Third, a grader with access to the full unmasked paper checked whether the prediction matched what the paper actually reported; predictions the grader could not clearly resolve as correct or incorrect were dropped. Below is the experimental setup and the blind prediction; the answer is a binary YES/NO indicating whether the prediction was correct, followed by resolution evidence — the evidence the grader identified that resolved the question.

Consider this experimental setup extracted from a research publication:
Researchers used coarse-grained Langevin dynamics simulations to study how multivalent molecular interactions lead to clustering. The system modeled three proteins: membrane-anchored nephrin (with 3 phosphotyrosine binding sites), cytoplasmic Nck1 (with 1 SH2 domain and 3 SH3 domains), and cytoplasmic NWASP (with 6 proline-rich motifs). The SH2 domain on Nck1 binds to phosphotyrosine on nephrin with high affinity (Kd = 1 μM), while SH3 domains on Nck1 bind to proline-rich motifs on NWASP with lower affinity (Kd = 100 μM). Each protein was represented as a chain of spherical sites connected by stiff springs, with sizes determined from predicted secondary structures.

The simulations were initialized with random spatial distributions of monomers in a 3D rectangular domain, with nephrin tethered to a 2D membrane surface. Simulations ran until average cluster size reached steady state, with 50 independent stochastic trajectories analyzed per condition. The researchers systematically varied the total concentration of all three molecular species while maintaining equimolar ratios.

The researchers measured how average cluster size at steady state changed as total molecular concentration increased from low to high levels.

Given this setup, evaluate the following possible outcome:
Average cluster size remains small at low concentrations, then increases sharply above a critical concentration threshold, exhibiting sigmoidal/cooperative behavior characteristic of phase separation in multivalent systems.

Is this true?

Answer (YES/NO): YES